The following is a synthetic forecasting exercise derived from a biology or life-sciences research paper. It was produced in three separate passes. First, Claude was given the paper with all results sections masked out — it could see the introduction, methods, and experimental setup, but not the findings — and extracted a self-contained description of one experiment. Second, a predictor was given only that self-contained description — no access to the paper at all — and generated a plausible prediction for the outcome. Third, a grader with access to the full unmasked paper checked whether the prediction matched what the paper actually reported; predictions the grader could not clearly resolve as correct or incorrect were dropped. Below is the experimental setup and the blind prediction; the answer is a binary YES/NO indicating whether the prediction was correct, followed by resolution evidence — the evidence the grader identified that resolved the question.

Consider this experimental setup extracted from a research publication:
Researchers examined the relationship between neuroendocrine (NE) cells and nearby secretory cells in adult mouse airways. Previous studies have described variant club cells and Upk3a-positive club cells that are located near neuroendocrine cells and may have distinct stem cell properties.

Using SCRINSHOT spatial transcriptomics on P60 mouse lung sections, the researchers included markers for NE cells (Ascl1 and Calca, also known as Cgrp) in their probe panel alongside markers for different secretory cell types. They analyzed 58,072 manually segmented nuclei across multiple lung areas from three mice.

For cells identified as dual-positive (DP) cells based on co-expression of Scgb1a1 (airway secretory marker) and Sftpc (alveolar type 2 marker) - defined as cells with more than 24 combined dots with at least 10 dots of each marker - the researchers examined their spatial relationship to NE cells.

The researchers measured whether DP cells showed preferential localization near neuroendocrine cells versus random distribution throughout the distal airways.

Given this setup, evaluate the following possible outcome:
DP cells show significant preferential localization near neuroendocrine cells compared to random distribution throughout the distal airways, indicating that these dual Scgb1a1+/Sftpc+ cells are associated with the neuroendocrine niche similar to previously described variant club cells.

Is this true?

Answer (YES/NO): NO